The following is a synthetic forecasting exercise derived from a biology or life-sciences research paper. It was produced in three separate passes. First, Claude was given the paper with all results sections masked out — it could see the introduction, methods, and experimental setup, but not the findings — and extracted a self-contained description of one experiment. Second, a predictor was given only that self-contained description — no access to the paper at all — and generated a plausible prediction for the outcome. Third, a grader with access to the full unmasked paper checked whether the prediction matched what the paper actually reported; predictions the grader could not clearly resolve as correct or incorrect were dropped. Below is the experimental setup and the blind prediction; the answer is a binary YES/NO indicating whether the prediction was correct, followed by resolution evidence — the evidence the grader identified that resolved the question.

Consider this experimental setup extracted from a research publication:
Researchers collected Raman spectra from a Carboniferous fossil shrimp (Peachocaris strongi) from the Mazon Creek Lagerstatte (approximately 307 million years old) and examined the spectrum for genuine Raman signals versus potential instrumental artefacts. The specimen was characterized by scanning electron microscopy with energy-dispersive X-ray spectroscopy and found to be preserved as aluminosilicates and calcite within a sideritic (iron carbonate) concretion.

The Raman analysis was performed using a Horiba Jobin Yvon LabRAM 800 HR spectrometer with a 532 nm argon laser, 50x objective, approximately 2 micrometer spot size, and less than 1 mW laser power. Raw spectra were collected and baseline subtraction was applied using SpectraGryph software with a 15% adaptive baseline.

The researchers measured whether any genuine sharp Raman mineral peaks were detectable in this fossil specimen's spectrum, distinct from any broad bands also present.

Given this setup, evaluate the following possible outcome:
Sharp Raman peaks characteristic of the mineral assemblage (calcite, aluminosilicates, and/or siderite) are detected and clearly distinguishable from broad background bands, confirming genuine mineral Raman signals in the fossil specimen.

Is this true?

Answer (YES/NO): YES